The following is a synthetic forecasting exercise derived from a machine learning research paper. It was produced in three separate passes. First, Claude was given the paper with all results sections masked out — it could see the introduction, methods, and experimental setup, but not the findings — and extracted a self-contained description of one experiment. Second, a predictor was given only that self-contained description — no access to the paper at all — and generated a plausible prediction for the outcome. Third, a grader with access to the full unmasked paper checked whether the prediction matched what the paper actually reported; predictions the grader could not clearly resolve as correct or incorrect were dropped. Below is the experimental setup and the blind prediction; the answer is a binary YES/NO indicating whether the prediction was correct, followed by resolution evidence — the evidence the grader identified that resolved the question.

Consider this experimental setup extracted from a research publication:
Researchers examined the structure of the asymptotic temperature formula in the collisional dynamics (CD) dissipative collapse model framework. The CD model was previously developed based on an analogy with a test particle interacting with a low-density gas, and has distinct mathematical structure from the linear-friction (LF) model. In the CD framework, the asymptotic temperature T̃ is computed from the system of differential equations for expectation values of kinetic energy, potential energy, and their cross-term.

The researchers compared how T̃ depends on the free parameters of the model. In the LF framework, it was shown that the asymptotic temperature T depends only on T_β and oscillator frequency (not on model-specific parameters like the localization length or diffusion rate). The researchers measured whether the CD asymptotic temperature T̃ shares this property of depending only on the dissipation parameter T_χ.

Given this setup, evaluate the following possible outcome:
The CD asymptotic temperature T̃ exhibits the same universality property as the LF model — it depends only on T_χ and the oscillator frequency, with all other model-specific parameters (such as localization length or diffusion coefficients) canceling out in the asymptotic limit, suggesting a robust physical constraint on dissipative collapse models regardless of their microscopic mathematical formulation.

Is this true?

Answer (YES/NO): NO